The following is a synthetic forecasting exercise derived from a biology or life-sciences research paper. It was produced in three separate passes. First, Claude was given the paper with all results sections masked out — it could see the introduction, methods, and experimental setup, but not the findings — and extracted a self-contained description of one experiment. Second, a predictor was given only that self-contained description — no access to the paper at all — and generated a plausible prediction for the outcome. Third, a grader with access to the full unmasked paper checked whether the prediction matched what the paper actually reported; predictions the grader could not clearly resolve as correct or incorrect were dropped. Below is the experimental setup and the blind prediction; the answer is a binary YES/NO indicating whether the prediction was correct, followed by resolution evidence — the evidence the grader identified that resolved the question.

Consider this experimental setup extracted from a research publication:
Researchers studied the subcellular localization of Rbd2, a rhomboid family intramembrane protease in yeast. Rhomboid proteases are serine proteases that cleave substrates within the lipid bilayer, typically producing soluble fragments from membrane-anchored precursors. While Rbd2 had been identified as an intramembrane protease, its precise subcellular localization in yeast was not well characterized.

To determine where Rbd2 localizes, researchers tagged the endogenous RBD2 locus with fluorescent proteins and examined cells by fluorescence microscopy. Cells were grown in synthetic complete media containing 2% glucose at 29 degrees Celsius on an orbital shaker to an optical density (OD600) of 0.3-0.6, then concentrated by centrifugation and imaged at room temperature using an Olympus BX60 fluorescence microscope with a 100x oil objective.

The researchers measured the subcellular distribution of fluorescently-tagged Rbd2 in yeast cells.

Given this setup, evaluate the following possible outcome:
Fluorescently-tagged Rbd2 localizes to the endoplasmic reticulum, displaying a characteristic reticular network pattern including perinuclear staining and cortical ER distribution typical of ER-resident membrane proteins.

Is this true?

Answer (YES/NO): NO